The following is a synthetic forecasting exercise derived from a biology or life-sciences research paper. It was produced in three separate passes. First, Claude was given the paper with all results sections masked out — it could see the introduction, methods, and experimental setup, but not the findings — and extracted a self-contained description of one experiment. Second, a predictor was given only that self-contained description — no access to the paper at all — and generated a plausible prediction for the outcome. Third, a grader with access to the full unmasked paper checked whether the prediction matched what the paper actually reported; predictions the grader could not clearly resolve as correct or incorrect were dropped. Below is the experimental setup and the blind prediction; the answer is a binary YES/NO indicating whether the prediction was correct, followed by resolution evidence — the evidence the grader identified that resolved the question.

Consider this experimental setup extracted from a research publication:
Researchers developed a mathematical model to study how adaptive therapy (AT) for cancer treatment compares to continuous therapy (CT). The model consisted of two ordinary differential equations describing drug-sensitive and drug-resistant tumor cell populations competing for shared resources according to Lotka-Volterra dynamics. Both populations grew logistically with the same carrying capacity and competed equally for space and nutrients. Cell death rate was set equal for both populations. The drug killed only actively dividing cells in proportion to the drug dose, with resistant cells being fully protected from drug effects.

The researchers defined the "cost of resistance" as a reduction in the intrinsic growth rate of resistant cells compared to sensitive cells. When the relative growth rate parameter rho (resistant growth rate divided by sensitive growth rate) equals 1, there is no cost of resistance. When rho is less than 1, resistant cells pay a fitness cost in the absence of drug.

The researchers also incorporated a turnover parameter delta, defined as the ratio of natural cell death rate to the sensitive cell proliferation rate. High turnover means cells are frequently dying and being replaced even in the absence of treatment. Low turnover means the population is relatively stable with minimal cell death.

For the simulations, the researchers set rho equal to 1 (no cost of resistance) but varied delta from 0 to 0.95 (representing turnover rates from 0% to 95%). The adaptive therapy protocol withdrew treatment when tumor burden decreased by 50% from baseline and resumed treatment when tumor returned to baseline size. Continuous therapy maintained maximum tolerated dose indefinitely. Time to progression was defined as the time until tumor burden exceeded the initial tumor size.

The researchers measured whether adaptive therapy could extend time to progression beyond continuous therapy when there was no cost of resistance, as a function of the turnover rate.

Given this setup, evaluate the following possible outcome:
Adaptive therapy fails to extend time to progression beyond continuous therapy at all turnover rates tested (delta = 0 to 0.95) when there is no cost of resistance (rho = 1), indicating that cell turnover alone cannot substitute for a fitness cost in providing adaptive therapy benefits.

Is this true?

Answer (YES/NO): NO